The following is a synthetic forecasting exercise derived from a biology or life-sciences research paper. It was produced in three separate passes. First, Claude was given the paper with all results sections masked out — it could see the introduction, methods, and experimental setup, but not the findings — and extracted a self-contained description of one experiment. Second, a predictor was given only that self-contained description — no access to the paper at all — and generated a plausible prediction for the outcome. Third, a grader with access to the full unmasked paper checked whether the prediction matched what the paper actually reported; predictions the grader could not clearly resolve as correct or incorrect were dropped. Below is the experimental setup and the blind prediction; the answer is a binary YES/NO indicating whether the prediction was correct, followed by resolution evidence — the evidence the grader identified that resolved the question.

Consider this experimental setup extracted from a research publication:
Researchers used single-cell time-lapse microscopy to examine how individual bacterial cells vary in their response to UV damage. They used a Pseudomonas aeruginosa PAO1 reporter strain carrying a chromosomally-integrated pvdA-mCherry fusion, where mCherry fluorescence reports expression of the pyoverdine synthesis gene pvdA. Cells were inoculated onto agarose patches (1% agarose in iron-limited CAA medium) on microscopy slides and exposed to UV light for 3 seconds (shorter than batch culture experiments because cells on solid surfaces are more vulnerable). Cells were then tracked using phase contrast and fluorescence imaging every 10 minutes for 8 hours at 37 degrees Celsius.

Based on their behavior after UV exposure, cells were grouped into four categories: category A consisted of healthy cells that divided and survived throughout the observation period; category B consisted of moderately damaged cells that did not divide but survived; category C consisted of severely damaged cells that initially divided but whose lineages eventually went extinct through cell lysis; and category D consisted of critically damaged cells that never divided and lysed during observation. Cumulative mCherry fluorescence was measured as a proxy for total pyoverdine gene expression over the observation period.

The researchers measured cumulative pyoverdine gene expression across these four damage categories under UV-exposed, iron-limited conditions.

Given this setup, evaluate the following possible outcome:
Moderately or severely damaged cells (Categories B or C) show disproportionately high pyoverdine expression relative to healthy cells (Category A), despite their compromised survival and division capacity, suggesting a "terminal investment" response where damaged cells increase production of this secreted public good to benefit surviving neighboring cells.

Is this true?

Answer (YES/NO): NO